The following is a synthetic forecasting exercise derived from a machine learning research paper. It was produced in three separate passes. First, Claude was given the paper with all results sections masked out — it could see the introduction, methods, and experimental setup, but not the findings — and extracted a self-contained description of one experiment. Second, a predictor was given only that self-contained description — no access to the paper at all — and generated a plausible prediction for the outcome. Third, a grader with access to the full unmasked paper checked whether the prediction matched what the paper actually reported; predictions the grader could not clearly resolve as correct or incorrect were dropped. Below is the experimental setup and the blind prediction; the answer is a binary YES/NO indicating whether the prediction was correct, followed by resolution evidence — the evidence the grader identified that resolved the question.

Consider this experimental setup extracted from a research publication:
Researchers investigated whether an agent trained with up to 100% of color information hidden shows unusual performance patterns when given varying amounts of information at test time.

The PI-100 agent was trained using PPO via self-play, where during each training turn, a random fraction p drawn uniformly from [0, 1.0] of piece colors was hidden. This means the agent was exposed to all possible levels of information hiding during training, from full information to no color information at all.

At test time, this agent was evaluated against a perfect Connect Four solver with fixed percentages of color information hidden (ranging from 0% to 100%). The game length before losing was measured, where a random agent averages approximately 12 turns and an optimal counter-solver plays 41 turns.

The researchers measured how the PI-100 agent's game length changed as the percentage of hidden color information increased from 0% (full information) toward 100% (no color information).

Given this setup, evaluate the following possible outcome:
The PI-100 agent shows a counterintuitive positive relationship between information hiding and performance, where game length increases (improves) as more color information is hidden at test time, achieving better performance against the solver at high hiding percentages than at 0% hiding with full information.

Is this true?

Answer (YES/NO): YES